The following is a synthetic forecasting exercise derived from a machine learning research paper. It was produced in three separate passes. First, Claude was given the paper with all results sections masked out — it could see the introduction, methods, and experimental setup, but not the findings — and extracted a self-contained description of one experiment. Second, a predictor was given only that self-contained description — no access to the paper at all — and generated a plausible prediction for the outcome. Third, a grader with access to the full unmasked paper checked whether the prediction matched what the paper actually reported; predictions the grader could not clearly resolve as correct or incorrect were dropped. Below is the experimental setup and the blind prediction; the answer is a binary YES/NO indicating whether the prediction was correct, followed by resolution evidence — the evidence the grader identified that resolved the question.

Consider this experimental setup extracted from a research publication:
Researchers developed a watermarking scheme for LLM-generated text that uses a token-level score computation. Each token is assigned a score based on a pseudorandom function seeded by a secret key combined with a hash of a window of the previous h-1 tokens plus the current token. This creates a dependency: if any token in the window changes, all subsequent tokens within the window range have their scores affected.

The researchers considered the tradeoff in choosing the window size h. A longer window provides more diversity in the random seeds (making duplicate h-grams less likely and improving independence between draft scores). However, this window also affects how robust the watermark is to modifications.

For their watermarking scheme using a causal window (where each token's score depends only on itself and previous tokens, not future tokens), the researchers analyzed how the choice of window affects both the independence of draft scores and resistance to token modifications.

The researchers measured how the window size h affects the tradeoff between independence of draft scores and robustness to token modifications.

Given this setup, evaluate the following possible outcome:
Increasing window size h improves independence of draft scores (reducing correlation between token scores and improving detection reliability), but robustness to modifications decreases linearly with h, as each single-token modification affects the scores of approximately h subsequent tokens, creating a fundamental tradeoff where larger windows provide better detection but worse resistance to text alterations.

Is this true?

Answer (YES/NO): YES